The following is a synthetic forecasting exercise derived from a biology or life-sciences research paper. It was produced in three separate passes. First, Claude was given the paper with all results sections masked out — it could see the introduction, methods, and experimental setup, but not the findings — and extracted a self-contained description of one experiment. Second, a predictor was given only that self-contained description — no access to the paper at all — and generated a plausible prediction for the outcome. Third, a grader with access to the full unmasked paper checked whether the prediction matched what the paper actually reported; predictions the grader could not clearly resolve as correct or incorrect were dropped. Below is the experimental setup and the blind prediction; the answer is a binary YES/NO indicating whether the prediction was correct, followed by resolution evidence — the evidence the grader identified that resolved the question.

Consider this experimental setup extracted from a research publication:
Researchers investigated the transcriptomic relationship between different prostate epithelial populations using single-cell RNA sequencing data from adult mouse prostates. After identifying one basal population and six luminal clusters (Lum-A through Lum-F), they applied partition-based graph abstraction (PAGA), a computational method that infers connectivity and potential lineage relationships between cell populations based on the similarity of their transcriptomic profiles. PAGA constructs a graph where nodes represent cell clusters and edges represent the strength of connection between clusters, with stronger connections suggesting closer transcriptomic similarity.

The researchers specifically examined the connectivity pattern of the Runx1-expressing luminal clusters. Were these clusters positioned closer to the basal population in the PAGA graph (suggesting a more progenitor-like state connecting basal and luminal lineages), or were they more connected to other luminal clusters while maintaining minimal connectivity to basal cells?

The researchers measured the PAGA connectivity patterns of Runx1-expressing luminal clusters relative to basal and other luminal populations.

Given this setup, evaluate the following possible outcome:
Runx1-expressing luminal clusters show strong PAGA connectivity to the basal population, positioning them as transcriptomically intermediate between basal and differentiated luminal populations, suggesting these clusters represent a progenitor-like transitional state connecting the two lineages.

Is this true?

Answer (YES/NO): NO